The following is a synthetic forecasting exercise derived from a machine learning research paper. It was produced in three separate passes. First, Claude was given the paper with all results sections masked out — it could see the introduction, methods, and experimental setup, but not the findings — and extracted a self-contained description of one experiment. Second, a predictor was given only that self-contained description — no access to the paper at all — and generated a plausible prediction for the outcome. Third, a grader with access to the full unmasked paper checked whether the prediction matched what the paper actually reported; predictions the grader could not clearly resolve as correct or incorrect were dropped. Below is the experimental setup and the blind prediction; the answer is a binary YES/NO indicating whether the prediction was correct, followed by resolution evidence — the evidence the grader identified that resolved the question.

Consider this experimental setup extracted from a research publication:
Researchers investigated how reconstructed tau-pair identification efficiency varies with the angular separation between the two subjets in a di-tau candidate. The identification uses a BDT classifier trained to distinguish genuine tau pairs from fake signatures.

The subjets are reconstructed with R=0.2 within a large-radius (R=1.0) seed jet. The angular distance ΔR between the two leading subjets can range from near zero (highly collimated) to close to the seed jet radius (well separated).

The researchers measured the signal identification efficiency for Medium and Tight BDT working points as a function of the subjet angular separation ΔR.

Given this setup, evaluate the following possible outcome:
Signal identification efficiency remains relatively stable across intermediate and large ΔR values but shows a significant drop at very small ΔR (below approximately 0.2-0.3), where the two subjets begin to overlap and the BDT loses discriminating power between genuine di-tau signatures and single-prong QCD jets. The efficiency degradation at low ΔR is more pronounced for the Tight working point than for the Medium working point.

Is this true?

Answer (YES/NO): NO